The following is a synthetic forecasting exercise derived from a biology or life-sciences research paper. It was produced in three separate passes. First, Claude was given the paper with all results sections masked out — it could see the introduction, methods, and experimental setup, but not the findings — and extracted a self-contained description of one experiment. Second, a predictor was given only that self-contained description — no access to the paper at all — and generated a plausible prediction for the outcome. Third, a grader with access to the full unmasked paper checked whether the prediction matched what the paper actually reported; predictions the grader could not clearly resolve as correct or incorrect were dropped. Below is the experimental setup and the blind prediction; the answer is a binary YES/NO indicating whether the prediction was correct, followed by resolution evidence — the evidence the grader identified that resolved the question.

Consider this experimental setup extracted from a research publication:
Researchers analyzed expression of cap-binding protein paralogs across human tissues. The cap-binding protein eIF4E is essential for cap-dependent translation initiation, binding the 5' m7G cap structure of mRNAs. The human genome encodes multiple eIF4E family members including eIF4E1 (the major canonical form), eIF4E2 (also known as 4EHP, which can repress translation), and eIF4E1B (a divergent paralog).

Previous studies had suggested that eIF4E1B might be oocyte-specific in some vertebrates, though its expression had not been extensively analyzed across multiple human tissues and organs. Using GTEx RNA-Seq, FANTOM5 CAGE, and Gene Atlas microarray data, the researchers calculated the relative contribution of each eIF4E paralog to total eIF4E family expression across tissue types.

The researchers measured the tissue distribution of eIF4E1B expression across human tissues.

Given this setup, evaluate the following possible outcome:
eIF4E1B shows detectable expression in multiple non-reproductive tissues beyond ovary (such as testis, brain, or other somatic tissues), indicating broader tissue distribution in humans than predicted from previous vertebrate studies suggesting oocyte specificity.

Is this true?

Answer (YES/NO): YES